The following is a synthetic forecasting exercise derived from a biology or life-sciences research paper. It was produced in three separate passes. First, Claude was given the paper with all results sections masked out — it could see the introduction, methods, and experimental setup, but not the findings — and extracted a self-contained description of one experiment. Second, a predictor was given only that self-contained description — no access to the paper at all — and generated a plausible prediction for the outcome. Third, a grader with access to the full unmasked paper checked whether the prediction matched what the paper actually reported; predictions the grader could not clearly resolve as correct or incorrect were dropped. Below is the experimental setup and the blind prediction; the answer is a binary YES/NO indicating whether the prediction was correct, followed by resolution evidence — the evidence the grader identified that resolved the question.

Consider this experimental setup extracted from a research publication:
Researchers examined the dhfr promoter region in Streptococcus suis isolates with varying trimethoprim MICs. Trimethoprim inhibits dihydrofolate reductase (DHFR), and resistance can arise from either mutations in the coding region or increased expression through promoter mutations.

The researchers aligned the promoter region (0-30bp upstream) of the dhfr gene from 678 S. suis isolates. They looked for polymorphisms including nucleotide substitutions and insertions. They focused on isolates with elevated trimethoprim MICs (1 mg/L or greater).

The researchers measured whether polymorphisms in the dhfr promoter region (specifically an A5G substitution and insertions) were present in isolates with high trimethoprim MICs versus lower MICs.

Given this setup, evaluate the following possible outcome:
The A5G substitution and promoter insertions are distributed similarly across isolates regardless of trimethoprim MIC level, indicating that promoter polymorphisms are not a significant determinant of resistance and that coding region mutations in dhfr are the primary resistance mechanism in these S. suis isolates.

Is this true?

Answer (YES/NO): NO